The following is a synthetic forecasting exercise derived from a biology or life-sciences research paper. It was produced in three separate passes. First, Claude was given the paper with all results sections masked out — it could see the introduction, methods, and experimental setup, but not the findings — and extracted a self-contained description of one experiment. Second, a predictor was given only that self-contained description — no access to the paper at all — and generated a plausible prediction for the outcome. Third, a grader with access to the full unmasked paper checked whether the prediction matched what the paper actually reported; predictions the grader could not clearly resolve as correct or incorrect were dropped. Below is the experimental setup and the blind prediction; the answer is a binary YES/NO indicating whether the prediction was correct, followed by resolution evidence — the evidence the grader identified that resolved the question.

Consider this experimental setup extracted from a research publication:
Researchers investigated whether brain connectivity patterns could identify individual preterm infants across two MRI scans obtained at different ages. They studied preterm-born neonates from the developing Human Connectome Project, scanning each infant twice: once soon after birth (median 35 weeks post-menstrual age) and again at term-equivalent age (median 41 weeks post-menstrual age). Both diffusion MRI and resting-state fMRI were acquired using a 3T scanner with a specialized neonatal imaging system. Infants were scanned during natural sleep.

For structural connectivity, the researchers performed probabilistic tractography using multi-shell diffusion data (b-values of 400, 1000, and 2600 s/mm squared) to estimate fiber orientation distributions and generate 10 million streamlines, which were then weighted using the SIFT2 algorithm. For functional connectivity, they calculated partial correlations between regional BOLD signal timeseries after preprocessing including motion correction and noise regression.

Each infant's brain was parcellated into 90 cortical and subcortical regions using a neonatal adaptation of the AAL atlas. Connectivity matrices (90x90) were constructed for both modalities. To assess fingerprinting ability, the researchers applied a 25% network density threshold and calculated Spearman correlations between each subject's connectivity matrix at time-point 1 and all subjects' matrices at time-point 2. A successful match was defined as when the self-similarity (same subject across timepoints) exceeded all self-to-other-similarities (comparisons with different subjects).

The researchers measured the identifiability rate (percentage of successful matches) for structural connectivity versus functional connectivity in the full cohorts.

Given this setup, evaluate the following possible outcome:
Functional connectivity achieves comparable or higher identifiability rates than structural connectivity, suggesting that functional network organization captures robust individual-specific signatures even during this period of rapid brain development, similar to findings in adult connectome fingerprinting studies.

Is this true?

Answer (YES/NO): NO